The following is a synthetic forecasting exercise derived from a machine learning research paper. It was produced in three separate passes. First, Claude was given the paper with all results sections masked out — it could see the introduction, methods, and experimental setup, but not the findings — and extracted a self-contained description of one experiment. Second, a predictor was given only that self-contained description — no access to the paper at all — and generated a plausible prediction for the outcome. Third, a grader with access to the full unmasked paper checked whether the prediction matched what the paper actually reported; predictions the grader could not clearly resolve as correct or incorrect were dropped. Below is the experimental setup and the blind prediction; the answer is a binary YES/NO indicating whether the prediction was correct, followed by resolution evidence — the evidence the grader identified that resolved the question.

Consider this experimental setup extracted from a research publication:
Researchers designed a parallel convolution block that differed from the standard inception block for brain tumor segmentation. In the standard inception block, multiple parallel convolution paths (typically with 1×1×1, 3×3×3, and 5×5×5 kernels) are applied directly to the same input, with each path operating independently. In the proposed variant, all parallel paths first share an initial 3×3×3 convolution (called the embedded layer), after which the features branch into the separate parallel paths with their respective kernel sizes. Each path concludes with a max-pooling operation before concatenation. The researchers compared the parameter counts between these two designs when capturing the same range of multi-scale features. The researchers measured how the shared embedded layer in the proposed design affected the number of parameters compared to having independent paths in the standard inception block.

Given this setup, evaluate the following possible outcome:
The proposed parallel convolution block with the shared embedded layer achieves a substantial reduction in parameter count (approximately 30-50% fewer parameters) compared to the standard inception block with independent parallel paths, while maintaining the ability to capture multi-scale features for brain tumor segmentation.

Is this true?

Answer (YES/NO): NO